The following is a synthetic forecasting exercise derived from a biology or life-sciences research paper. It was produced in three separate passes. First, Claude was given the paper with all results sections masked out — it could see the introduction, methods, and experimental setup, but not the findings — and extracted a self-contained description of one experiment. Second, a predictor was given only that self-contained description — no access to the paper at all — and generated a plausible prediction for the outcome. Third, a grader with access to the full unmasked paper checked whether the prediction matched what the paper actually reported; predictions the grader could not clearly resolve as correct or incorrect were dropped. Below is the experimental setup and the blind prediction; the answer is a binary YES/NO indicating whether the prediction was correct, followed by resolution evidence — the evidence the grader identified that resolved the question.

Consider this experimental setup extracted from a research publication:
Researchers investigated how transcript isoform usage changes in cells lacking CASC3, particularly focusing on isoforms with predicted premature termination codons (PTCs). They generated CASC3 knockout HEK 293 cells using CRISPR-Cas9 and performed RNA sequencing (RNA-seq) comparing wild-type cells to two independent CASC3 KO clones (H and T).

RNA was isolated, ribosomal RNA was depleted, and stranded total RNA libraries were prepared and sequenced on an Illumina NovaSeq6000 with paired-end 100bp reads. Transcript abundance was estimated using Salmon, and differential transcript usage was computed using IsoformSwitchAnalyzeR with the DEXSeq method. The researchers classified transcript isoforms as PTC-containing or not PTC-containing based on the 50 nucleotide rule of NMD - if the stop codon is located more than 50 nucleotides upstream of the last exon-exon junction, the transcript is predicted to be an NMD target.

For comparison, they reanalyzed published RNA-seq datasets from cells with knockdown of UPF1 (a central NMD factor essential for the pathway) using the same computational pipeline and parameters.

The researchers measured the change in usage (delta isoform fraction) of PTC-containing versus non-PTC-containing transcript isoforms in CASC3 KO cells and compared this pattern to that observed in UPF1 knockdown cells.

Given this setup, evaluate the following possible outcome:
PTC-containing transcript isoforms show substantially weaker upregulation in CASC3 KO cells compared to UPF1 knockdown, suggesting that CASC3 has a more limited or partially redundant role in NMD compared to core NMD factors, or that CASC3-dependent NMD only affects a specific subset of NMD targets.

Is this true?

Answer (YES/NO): NO